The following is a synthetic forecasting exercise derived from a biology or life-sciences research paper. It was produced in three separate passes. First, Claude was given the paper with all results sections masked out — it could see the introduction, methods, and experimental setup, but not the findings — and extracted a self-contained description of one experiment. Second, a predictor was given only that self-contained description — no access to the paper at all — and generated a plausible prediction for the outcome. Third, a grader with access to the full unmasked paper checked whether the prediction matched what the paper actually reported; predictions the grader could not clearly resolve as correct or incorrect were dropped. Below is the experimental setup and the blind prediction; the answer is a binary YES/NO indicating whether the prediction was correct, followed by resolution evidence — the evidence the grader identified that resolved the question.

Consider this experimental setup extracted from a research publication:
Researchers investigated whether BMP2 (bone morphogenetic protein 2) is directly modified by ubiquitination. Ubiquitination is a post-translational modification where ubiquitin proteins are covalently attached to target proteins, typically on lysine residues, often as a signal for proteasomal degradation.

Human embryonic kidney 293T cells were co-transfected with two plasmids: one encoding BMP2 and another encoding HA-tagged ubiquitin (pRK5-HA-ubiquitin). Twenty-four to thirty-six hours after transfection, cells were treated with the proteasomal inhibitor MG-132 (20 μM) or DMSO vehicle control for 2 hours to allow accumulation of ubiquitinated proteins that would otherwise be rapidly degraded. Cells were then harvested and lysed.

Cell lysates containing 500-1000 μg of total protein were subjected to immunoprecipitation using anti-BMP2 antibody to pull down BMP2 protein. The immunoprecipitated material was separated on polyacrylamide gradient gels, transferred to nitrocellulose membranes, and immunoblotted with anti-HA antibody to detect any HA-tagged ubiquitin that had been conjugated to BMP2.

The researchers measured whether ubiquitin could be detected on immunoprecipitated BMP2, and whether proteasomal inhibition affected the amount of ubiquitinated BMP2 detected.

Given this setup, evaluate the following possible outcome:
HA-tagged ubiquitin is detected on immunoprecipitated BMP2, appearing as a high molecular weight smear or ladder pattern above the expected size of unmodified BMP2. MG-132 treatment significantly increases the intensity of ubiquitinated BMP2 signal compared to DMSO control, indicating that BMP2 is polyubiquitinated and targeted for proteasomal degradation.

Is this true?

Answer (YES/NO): YES